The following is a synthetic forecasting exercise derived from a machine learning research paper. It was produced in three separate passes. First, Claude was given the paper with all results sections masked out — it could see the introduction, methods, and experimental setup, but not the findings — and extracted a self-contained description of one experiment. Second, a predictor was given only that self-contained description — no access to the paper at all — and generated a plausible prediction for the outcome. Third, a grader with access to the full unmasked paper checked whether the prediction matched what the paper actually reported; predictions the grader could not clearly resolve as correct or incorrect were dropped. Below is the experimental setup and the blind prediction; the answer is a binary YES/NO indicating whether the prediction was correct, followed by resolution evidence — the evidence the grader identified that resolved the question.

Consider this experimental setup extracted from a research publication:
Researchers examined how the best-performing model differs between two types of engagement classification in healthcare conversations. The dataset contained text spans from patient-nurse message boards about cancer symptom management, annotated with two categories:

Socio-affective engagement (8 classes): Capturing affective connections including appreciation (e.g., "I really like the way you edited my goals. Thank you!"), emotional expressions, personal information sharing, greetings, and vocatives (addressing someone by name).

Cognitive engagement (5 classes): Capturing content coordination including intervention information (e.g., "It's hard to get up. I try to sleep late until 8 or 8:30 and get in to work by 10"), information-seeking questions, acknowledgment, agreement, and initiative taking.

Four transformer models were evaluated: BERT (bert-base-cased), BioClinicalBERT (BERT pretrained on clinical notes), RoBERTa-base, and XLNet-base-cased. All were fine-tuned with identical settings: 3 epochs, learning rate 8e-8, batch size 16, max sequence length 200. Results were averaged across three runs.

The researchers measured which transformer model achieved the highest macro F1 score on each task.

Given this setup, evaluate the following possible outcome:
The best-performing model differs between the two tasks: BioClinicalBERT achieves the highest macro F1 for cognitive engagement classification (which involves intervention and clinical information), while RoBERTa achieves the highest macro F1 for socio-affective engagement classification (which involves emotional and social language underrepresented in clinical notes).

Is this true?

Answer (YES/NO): YES